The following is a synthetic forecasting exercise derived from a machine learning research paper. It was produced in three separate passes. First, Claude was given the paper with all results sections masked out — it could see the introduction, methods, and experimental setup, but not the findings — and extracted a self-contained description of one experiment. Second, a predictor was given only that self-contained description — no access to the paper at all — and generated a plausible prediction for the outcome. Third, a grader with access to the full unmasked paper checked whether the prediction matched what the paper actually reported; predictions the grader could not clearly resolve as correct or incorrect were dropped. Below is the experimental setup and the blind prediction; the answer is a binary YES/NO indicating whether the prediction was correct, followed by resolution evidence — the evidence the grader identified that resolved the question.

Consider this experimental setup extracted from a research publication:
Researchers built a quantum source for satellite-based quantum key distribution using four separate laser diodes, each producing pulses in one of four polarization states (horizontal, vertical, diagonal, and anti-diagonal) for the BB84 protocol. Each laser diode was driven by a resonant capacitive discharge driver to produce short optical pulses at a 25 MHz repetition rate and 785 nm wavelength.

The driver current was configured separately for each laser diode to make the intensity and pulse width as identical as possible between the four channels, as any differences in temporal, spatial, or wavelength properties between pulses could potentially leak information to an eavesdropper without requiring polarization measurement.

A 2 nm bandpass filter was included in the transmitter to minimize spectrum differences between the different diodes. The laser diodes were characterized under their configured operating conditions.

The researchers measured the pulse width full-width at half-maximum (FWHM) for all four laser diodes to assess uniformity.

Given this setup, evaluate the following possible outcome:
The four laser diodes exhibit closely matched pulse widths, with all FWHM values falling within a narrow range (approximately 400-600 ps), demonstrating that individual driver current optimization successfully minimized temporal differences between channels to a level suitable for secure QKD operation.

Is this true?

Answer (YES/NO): NO